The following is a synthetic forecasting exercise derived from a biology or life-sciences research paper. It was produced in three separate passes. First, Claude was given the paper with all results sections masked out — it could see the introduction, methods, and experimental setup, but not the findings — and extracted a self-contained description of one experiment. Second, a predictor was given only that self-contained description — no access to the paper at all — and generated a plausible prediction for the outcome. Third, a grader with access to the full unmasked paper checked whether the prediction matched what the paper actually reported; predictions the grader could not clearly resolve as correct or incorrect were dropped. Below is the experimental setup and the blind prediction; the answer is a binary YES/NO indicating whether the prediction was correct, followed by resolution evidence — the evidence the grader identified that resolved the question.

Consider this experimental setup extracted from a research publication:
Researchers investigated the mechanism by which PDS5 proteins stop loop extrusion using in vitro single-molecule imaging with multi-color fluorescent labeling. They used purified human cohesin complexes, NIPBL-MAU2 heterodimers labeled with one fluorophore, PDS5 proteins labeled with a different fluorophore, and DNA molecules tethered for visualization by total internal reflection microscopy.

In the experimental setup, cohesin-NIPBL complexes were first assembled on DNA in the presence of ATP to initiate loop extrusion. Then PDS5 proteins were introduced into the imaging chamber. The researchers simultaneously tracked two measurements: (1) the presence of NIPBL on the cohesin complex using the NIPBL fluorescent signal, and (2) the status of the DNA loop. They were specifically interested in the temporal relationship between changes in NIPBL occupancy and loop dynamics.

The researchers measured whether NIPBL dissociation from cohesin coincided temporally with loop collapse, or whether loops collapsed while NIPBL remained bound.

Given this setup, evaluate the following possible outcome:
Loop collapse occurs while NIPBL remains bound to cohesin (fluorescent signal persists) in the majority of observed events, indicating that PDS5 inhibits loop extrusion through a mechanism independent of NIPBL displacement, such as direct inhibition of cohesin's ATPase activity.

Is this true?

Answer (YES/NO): NO